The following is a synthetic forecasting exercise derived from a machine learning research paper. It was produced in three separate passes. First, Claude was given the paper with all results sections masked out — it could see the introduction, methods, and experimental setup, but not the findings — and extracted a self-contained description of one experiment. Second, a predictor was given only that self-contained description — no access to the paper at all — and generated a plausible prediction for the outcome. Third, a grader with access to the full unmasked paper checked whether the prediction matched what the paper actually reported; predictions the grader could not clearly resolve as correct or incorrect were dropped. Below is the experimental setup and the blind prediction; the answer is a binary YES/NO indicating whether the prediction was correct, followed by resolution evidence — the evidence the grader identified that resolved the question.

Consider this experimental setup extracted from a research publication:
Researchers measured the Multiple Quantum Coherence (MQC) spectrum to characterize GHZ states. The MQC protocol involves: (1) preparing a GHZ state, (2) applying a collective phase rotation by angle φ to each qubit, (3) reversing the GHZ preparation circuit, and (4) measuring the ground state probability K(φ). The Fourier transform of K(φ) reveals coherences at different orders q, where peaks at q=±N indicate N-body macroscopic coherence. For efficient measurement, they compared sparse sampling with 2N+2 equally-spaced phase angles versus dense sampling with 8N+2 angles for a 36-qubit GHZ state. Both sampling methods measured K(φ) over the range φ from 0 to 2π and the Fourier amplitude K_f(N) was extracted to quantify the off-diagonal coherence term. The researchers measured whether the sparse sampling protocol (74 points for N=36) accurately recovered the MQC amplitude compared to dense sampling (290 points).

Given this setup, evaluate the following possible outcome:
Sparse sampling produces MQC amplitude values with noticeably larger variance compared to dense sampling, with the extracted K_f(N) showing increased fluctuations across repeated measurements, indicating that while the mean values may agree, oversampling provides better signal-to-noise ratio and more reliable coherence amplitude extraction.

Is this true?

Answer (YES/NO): NO